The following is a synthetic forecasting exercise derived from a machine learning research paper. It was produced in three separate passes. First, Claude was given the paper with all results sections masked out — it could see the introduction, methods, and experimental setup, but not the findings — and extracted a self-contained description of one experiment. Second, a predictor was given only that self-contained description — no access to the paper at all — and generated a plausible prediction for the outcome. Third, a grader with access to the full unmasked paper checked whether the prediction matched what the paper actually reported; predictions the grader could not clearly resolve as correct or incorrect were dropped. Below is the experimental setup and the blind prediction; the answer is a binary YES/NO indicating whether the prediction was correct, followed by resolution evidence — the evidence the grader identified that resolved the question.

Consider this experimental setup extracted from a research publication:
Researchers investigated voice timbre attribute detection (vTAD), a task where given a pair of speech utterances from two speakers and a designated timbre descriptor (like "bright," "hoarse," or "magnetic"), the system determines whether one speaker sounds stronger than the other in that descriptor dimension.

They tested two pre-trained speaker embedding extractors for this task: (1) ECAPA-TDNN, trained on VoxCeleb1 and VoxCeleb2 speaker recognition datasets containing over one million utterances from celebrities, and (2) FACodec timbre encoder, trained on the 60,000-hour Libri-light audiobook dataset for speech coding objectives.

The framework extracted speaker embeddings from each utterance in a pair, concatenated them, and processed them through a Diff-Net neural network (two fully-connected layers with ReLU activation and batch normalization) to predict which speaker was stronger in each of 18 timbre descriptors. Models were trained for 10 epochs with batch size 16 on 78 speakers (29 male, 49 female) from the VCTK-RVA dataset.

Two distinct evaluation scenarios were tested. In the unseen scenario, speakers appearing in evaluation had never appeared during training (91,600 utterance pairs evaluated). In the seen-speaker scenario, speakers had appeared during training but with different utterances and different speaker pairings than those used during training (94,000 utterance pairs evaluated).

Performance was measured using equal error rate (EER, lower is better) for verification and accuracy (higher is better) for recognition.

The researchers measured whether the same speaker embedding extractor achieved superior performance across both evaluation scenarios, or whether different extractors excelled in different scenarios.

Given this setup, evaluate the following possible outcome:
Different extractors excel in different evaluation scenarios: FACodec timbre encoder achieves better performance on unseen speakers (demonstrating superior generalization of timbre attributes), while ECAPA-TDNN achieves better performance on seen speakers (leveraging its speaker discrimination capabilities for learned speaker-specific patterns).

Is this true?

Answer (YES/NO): YES